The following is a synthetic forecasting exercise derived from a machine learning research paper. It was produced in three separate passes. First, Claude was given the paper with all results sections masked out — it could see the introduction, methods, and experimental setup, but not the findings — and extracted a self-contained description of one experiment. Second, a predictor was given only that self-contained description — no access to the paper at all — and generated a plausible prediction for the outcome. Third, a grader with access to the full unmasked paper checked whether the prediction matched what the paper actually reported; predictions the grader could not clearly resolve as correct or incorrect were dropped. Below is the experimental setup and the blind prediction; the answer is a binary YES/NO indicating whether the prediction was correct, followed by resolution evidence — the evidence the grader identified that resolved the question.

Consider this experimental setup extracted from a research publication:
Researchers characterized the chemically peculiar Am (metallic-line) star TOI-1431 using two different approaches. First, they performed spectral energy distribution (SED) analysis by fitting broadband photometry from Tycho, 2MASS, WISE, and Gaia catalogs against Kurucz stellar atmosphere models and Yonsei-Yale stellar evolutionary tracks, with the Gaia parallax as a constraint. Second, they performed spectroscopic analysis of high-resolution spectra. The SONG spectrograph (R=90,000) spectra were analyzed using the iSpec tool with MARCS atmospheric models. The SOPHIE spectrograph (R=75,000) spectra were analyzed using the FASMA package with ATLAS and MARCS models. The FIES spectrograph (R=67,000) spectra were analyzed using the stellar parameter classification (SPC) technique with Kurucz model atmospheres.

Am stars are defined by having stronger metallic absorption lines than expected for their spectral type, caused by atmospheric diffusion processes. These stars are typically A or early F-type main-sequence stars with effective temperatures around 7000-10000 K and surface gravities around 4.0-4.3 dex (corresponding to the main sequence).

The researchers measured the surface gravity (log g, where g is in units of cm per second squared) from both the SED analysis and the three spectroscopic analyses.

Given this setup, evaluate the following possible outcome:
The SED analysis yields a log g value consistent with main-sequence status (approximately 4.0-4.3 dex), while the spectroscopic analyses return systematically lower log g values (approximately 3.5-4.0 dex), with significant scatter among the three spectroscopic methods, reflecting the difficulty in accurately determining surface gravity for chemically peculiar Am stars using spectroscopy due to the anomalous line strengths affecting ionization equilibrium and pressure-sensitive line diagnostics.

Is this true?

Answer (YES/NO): NO